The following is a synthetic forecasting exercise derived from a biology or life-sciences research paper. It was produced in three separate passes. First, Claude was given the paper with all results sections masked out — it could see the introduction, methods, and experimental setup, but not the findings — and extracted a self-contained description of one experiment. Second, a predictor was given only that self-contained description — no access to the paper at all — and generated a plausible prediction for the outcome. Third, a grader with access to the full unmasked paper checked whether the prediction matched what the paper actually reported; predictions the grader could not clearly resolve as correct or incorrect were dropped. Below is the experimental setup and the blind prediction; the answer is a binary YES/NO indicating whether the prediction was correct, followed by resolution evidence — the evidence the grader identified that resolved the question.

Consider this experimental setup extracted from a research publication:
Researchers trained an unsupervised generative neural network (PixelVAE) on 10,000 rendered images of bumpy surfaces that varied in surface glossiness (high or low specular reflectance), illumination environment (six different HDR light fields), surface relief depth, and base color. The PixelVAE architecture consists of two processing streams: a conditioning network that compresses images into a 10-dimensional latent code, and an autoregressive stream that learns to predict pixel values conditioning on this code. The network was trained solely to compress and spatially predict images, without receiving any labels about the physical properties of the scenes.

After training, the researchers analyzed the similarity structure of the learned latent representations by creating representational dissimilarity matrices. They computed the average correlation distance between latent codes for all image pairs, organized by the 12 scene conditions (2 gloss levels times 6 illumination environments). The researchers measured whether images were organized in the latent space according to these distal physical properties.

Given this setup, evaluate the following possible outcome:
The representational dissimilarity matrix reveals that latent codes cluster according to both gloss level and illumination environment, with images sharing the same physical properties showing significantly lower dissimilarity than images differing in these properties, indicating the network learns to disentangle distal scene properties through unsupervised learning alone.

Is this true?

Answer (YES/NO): YES